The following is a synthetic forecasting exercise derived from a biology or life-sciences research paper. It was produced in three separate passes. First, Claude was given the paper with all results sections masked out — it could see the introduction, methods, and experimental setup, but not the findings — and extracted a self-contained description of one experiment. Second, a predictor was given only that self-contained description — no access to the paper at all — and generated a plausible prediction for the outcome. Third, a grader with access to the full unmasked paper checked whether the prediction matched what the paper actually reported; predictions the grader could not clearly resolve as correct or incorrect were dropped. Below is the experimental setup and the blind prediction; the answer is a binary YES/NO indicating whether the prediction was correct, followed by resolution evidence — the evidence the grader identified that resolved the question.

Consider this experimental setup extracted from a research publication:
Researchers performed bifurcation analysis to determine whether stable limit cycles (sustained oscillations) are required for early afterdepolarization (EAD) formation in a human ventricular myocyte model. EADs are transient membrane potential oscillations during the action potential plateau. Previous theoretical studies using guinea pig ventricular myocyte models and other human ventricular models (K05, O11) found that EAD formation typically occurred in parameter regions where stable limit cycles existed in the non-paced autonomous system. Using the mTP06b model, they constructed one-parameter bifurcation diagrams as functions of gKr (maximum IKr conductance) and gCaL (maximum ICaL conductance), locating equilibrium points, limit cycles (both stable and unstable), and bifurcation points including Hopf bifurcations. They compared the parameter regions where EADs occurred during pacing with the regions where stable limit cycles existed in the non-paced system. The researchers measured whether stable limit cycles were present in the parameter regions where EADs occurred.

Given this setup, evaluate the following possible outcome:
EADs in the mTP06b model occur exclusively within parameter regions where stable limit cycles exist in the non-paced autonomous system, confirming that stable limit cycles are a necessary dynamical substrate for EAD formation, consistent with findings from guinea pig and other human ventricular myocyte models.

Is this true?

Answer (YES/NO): NO